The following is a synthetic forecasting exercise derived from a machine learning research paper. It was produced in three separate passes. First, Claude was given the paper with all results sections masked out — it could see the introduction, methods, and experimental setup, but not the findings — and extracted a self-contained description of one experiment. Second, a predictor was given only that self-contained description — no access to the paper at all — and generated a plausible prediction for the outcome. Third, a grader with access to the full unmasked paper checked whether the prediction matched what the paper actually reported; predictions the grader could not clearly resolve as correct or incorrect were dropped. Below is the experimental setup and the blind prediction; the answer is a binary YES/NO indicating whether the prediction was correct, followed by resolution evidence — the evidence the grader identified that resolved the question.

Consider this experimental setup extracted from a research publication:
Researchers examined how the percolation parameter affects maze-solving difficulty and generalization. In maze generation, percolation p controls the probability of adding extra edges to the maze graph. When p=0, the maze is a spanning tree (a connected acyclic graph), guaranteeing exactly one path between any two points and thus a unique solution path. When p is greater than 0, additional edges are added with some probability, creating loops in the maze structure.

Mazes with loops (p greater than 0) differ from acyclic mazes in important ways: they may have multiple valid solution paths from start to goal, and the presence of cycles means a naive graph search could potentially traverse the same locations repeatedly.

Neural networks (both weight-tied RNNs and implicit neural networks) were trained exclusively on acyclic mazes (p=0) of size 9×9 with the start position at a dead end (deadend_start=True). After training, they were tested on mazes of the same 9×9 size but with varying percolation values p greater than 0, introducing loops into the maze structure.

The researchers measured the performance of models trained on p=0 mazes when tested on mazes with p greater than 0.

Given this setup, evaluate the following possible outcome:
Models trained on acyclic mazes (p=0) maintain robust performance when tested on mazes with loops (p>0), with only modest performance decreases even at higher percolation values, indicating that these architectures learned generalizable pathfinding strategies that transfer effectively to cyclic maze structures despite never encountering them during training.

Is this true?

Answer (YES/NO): NO